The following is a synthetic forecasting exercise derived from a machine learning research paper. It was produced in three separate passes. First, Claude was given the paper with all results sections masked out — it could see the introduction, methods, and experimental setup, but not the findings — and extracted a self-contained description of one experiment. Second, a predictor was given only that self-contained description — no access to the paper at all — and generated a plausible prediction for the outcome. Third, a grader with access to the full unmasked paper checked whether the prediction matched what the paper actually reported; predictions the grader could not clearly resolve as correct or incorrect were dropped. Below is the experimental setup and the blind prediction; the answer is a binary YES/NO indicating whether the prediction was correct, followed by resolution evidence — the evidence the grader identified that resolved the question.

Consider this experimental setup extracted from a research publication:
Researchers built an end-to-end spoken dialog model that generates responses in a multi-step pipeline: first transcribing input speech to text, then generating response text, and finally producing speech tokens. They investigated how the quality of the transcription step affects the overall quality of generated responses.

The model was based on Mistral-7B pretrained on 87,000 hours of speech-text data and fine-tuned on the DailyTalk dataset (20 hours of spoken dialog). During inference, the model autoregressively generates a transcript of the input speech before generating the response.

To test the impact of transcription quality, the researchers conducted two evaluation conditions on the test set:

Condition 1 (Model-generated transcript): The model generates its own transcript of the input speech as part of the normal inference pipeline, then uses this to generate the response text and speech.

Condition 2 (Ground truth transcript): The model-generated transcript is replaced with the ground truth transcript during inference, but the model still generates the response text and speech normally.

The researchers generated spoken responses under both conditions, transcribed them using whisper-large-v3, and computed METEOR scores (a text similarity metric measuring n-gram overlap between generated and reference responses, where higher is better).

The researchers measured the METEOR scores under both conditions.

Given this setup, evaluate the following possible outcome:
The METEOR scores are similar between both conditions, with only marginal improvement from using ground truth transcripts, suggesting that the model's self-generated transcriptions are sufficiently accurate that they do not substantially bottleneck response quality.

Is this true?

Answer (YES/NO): NO